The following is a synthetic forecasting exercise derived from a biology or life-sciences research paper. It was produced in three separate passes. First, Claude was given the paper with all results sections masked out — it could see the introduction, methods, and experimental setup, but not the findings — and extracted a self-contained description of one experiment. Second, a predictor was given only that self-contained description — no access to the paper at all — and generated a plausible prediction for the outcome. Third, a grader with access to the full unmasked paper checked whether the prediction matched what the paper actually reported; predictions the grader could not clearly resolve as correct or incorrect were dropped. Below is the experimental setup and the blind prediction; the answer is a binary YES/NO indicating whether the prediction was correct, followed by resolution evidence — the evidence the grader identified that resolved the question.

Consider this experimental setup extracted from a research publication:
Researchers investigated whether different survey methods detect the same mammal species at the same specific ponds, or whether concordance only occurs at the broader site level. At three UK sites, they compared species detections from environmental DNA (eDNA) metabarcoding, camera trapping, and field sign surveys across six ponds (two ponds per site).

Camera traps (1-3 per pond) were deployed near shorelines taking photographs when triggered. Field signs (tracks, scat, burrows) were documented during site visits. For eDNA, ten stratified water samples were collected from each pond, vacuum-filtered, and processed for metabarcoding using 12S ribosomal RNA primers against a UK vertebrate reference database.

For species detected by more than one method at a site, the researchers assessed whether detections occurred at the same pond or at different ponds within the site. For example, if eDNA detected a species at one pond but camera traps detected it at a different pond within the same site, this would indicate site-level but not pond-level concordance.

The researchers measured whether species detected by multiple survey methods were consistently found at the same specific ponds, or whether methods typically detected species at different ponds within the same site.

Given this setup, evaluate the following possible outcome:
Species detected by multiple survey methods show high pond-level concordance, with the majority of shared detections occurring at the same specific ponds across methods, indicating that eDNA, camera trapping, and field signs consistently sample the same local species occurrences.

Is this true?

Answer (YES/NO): NO